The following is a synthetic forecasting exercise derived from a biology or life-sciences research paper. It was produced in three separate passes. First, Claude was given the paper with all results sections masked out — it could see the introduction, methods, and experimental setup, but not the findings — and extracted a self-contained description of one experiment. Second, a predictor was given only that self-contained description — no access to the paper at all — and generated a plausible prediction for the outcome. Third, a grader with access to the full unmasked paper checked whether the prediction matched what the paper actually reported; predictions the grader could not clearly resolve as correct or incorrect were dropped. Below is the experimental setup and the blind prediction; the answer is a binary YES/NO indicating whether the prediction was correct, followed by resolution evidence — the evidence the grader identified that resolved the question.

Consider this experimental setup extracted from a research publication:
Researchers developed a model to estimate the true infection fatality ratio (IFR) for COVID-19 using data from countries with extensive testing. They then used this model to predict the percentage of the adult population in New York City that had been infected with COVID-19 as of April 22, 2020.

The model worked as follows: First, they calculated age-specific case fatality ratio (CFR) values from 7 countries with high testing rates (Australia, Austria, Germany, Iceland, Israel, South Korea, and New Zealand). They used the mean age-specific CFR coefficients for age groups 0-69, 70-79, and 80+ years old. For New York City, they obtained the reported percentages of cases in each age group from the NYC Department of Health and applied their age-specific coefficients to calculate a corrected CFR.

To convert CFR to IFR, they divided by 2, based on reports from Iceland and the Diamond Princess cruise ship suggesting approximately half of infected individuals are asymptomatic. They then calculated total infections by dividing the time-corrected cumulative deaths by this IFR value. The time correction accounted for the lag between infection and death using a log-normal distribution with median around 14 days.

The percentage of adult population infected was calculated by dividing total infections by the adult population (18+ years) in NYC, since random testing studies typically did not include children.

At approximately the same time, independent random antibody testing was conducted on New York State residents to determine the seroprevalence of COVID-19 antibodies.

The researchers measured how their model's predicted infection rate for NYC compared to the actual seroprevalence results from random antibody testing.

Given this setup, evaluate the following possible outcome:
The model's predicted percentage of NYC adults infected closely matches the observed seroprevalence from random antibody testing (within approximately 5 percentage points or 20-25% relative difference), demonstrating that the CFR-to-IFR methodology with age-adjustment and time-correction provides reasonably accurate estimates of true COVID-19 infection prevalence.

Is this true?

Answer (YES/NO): YES